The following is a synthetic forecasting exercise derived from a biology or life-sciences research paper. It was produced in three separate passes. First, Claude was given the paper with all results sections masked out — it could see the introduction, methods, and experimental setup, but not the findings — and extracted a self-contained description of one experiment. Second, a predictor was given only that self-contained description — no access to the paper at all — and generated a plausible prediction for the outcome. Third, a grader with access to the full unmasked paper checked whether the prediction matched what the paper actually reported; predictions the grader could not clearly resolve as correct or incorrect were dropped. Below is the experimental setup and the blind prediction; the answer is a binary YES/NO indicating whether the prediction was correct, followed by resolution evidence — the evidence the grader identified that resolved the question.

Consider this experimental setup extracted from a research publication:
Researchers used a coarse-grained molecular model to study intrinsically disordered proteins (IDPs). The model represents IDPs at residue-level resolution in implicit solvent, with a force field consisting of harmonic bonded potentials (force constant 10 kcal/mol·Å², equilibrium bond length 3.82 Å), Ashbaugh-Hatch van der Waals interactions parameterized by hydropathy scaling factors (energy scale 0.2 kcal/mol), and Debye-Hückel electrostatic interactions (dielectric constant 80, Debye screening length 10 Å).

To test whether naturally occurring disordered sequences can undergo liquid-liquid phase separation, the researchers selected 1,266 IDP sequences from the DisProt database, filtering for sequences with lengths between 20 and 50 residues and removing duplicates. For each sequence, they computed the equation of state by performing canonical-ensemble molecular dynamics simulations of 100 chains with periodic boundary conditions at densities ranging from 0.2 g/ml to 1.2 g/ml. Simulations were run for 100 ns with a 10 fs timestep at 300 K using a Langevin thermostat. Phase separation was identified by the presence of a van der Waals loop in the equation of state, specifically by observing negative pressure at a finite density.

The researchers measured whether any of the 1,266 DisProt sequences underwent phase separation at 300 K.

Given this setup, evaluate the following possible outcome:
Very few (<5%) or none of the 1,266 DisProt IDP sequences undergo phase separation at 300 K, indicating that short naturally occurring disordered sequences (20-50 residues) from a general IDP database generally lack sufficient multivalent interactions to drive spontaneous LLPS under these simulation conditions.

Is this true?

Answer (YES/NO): YES